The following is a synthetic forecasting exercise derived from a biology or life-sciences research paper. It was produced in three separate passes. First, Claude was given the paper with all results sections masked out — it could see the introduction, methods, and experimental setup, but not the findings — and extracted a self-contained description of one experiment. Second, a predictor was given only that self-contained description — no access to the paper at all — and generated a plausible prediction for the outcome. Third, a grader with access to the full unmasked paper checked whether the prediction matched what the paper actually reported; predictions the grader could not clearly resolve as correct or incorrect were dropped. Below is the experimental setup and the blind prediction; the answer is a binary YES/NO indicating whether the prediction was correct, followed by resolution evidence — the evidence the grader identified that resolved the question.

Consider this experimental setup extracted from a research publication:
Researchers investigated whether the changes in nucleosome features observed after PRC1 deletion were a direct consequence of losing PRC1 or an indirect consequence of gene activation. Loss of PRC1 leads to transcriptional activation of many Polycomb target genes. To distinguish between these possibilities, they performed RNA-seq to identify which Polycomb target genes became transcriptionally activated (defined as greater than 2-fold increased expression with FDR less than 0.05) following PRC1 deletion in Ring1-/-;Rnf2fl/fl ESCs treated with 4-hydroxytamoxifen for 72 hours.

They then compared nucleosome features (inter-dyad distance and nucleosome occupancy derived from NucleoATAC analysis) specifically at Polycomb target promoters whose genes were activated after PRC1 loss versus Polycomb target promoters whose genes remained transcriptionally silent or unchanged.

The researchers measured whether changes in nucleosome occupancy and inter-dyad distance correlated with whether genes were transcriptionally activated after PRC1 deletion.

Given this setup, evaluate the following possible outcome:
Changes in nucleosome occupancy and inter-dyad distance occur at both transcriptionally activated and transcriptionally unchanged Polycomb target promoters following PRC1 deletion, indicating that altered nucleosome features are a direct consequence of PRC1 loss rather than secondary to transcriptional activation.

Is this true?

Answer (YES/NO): NO